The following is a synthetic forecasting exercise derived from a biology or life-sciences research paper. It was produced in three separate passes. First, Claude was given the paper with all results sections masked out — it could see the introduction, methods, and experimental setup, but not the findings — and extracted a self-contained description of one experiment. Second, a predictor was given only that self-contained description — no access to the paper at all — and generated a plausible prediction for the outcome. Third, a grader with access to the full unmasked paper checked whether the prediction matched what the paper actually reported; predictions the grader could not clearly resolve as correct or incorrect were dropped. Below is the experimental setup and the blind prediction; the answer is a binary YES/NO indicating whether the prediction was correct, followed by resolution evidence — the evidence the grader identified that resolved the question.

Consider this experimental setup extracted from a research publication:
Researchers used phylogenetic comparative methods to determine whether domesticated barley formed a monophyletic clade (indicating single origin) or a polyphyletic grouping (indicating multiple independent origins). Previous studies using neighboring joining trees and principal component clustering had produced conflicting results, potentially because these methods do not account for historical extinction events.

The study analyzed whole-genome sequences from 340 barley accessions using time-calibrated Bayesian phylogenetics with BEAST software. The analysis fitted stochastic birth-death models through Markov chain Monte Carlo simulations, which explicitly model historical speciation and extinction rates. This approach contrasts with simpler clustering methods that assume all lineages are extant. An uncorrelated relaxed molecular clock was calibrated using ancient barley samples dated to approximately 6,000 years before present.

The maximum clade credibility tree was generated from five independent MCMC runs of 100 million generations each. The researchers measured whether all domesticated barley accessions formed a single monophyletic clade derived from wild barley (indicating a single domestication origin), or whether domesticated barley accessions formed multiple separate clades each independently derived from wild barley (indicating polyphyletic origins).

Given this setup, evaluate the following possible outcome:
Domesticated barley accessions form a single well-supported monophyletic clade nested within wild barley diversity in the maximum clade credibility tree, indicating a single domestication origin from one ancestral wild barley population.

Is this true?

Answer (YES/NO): YES